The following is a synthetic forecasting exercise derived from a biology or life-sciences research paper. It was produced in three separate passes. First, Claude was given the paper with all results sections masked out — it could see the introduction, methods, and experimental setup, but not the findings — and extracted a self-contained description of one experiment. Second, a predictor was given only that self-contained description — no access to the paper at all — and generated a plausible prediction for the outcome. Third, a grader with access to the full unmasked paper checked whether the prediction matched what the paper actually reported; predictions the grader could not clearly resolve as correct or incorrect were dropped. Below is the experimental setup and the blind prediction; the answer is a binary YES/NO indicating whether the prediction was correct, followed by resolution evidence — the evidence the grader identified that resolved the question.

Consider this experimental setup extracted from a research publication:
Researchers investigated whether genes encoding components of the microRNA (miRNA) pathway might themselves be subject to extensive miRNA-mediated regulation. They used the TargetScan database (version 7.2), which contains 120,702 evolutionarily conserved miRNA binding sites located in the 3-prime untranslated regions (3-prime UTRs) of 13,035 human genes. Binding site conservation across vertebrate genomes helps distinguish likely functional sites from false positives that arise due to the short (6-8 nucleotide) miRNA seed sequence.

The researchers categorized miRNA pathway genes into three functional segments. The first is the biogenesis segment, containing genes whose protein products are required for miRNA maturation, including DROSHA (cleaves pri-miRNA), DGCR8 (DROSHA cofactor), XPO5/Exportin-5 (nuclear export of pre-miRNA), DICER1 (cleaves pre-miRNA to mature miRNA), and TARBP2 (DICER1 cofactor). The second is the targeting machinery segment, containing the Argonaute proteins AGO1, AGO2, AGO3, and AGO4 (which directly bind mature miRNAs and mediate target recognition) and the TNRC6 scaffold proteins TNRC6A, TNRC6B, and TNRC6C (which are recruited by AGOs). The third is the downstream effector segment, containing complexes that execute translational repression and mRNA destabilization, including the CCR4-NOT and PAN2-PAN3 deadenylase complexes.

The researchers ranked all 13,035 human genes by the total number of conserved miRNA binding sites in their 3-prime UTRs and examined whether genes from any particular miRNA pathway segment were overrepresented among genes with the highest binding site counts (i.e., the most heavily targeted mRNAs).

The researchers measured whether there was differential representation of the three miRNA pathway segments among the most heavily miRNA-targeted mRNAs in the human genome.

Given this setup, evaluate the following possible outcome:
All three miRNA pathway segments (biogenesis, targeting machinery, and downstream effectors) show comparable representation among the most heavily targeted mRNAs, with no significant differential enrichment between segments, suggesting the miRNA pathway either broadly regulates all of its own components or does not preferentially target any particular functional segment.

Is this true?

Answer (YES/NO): NO